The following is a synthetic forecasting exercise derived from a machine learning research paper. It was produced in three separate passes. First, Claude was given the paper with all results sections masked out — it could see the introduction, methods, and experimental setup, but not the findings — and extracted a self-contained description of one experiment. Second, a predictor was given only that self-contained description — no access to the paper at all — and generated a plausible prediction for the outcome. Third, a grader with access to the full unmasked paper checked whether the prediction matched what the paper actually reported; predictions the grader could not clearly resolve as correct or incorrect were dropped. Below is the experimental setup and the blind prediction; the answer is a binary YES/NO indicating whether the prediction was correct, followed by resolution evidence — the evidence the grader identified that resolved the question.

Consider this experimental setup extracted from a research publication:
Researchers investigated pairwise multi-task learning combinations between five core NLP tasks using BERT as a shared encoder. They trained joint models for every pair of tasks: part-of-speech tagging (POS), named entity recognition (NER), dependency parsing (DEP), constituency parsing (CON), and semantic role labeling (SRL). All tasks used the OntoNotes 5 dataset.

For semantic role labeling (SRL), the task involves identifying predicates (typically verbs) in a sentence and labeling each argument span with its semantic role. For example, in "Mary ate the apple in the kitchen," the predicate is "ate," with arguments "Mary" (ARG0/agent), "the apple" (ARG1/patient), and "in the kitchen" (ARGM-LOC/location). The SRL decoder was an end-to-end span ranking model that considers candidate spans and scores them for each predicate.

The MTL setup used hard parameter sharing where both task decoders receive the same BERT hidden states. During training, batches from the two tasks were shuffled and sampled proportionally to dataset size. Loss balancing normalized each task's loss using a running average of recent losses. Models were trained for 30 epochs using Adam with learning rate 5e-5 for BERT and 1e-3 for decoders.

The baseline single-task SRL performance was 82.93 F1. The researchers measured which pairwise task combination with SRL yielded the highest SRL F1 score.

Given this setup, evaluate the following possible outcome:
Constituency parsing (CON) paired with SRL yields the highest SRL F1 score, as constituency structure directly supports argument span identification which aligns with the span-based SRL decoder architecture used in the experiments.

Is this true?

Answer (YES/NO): YES